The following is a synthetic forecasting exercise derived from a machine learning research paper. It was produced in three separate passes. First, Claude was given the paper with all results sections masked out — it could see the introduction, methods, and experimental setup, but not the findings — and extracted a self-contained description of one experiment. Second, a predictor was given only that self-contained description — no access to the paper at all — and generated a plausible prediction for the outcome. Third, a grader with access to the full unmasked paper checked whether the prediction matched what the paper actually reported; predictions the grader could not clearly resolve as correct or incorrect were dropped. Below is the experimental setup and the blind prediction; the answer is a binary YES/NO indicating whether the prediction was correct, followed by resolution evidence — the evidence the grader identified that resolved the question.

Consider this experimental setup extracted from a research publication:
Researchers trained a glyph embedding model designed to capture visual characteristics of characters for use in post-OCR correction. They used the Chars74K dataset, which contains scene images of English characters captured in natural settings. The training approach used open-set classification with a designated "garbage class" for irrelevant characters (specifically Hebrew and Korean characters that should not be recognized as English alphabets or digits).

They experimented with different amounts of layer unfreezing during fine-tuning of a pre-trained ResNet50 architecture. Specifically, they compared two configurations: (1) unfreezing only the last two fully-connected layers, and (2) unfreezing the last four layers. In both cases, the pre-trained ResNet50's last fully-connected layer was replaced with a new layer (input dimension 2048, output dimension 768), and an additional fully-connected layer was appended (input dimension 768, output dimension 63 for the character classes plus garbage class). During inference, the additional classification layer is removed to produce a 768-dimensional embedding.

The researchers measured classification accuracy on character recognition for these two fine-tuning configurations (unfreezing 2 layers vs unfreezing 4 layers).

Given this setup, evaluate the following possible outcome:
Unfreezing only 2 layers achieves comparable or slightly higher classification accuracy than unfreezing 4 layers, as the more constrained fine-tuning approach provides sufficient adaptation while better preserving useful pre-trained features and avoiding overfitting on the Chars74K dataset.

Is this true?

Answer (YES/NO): NO